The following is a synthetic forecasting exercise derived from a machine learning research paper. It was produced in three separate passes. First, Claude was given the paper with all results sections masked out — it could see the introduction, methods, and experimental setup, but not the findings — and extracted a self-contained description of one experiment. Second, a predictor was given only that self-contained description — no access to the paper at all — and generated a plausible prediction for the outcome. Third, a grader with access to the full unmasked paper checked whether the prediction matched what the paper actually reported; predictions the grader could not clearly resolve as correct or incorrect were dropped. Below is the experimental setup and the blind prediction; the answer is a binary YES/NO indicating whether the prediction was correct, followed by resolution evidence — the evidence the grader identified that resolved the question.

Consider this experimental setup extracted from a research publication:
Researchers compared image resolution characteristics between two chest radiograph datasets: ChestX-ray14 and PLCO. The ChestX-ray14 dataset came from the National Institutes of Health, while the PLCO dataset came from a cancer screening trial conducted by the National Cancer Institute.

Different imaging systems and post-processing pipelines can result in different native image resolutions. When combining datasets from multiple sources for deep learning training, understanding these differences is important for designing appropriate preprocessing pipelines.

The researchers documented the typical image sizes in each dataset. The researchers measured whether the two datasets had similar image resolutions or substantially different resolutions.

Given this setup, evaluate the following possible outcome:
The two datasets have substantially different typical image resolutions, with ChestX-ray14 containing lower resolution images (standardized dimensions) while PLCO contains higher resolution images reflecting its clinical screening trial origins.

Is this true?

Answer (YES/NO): YES